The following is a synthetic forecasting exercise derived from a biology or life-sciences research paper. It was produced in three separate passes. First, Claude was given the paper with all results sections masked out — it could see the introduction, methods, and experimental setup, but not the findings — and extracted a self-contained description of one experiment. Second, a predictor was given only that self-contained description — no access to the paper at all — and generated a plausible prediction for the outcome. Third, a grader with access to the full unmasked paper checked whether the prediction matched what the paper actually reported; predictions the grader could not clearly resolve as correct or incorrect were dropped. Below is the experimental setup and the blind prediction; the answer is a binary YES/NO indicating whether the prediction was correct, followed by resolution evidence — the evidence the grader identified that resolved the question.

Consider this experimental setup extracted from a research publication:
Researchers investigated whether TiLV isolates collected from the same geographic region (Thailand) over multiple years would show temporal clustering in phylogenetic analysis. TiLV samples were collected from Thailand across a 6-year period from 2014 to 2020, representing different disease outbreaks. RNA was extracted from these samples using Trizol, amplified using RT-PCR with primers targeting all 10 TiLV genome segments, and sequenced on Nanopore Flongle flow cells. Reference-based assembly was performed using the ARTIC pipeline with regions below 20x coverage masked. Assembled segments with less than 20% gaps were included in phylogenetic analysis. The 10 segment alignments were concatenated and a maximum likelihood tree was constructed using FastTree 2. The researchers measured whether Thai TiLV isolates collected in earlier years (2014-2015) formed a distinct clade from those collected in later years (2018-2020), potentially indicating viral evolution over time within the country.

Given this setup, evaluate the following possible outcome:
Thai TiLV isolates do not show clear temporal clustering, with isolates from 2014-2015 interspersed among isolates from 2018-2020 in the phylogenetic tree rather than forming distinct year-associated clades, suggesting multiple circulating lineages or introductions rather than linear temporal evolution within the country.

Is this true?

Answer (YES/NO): NO